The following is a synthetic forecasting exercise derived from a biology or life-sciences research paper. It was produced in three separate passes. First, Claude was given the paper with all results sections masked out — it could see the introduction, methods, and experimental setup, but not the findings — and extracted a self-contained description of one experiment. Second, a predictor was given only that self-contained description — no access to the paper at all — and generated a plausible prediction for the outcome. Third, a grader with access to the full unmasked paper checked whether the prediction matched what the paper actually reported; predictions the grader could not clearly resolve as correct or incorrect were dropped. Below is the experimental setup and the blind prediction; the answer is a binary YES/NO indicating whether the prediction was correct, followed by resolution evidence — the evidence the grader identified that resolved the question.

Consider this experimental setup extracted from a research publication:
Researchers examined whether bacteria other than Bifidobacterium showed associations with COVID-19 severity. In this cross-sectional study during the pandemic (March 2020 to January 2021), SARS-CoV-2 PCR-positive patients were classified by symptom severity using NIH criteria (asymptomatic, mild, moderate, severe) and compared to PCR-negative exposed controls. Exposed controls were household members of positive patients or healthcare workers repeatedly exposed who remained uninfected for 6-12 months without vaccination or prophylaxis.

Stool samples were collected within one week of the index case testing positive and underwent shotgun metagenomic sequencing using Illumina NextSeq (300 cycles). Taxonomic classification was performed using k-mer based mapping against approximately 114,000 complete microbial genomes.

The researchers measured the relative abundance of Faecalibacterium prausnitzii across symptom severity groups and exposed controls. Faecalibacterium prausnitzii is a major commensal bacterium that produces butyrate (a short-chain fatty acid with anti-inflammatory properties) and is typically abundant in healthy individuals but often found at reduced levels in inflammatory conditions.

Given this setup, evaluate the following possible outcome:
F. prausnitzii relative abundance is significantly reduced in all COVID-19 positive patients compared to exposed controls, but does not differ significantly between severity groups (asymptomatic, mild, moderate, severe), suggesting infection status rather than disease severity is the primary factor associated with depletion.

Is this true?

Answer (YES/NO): NO